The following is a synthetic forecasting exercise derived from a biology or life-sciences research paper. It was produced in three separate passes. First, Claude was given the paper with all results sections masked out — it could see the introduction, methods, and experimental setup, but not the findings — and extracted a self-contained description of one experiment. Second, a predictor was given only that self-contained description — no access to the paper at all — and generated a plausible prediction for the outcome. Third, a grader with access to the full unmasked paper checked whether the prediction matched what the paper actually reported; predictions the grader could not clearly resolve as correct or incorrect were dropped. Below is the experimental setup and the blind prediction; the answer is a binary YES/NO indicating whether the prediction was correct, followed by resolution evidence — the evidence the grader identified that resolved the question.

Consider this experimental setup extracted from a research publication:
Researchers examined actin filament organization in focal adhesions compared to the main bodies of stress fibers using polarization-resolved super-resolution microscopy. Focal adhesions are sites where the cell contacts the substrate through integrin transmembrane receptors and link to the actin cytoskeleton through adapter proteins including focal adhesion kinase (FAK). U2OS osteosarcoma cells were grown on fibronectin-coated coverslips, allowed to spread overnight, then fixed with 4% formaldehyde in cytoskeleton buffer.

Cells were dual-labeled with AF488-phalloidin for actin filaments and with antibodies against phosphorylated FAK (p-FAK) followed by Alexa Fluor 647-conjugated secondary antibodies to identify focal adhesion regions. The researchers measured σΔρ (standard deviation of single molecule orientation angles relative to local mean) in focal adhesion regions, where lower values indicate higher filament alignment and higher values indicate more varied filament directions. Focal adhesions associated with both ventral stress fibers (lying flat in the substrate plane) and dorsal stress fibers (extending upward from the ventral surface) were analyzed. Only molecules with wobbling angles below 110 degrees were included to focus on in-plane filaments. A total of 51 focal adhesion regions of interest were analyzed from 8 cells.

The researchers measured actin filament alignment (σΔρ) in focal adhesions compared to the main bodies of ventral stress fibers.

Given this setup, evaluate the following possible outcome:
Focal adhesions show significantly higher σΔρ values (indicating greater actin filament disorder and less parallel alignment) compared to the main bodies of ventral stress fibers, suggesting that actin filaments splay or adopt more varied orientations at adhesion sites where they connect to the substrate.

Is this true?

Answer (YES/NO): YES